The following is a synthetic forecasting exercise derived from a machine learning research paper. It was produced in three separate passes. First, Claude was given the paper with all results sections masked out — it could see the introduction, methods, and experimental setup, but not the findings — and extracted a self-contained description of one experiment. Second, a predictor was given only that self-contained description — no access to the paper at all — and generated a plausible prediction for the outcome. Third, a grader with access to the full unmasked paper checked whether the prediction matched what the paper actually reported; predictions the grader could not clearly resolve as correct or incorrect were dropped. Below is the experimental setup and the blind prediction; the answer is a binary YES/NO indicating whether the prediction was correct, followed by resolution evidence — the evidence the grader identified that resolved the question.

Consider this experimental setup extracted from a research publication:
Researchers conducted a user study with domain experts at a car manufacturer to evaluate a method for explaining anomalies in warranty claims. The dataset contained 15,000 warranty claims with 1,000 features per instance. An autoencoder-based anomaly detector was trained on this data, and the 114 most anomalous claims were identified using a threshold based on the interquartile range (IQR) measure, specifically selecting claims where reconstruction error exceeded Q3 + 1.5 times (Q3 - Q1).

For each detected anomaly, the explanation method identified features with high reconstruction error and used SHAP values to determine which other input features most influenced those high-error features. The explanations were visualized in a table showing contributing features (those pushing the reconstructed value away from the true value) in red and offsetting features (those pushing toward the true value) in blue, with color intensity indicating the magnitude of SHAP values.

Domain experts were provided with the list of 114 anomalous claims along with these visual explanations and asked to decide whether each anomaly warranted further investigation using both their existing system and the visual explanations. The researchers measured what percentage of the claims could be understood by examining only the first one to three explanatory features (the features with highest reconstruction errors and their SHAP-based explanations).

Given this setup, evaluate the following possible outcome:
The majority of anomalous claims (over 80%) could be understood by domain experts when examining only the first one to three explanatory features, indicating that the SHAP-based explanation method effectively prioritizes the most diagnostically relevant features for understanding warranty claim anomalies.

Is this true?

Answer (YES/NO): YES